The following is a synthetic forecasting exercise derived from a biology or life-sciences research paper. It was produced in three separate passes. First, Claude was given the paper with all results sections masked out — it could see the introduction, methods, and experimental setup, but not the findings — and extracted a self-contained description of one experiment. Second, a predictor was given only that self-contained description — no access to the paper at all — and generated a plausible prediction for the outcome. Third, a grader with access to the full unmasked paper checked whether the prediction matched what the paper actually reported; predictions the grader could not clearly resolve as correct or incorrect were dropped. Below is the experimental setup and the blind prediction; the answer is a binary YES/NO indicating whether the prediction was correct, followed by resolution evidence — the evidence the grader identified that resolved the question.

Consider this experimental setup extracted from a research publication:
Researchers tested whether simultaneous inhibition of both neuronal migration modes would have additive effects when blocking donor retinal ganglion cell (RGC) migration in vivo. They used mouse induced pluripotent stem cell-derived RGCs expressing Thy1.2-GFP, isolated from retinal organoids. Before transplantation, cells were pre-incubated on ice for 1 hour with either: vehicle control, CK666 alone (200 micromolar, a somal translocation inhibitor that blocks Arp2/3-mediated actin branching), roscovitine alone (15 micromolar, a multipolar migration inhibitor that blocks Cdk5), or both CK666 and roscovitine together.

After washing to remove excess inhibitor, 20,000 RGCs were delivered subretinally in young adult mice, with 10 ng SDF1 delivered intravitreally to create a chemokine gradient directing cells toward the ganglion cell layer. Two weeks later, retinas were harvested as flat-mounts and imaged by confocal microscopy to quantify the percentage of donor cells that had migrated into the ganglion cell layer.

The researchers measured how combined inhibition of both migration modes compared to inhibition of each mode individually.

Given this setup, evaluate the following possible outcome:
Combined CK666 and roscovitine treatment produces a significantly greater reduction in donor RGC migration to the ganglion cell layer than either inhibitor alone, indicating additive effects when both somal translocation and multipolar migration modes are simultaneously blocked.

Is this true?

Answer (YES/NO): NO